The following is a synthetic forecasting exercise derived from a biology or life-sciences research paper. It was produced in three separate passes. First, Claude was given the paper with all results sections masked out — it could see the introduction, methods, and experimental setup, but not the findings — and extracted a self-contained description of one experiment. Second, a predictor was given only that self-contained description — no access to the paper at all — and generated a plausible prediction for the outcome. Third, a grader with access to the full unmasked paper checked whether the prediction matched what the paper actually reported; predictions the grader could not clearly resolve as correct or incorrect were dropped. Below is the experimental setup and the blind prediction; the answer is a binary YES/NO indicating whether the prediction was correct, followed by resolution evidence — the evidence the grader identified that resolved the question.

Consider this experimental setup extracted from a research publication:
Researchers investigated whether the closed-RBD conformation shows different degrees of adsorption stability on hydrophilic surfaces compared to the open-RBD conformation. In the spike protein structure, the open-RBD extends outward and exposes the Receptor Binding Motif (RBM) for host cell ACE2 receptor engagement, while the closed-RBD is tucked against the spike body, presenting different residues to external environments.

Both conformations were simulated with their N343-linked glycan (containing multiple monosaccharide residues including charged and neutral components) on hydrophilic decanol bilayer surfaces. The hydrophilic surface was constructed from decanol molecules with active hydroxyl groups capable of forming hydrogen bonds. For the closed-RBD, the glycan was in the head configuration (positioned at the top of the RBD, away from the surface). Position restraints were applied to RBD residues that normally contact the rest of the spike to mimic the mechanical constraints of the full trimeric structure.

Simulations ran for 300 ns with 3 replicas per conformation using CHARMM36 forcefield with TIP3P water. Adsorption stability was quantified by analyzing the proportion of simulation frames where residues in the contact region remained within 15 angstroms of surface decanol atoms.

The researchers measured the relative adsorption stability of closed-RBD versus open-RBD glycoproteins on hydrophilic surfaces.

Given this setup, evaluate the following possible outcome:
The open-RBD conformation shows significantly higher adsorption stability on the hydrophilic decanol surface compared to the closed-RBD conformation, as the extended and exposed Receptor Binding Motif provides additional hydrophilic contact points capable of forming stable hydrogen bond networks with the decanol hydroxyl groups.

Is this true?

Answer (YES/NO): YES